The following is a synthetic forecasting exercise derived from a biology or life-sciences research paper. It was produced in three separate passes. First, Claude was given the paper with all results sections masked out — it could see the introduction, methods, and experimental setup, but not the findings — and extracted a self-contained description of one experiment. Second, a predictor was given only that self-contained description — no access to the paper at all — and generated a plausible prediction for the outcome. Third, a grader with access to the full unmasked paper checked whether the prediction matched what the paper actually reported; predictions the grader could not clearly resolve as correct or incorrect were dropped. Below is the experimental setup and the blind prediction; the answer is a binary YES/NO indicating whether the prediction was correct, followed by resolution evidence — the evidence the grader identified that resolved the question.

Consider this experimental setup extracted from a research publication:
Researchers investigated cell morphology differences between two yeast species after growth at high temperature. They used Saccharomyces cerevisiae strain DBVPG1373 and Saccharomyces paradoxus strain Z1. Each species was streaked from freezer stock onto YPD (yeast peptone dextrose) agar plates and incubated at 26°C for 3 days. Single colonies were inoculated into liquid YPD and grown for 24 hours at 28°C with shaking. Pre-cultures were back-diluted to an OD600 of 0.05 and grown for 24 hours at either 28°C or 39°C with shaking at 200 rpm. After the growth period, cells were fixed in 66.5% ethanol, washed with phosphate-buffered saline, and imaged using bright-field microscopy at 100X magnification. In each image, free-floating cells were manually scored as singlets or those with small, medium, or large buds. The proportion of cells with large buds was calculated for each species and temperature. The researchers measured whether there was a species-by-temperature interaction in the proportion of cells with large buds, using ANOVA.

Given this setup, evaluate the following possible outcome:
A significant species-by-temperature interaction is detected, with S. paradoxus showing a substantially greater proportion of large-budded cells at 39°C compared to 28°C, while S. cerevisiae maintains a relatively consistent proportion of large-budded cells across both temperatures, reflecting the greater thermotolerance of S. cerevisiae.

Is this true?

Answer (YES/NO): YES